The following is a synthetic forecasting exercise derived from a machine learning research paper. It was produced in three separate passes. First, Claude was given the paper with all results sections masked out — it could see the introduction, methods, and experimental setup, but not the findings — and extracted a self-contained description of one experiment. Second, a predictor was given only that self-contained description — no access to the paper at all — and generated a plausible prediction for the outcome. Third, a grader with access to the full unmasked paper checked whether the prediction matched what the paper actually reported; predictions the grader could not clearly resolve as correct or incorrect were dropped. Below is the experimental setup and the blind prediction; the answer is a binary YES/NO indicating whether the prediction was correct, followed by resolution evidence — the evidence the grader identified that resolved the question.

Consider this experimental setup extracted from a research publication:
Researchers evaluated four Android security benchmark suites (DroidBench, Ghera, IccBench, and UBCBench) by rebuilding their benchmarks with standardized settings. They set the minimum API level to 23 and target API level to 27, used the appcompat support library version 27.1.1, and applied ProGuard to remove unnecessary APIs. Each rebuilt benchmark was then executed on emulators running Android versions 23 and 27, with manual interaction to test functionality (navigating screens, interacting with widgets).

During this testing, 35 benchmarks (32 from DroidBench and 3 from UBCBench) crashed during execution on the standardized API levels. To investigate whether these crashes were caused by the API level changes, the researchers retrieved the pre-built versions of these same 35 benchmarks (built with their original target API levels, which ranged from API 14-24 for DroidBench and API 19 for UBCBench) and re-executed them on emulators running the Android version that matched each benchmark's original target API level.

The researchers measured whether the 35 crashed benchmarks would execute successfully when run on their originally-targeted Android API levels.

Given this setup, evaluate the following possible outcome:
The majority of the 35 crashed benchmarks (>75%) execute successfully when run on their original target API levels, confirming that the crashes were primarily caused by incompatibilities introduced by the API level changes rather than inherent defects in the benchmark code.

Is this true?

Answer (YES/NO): NO